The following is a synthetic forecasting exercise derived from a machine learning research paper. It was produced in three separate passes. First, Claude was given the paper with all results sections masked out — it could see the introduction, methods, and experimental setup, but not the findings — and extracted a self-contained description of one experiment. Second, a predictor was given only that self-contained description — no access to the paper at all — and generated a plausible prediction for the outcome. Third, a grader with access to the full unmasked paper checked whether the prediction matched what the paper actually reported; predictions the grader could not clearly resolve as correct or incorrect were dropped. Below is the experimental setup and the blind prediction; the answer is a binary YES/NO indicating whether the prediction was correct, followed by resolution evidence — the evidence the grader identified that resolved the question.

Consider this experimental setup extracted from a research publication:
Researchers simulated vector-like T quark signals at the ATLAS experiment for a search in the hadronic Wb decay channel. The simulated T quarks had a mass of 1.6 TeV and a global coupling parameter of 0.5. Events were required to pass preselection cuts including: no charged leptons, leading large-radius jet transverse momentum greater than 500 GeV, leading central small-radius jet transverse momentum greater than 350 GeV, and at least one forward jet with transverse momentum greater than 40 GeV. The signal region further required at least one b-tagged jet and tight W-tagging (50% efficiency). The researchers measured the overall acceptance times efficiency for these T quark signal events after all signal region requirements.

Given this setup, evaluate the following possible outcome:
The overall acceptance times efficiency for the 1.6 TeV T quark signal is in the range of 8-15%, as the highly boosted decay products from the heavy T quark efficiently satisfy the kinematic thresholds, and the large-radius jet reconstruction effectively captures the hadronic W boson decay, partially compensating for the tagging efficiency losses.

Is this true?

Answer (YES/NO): NO